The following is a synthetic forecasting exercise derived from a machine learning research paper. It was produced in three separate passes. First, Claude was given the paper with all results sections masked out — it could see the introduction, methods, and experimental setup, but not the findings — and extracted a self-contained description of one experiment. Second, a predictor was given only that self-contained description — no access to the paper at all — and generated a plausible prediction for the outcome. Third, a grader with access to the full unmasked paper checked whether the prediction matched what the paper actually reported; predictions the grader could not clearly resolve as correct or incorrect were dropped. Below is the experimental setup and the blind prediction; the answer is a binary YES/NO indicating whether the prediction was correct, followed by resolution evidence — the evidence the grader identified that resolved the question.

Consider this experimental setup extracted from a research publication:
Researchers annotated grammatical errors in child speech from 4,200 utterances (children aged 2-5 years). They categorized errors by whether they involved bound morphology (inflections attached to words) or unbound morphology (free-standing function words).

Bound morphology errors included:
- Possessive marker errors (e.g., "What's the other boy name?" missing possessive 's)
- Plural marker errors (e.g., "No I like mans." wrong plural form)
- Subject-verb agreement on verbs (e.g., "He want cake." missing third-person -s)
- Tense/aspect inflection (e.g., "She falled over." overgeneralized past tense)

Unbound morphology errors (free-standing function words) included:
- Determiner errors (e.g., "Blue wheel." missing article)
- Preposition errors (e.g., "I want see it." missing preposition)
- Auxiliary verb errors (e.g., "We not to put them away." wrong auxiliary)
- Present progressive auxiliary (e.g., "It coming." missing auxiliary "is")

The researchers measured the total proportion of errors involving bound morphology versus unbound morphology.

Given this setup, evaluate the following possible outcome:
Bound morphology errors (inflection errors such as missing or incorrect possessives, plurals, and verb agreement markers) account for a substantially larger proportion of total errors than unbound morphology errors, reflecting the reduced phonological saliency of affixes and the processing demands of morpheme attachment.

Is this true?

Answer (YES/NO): NO